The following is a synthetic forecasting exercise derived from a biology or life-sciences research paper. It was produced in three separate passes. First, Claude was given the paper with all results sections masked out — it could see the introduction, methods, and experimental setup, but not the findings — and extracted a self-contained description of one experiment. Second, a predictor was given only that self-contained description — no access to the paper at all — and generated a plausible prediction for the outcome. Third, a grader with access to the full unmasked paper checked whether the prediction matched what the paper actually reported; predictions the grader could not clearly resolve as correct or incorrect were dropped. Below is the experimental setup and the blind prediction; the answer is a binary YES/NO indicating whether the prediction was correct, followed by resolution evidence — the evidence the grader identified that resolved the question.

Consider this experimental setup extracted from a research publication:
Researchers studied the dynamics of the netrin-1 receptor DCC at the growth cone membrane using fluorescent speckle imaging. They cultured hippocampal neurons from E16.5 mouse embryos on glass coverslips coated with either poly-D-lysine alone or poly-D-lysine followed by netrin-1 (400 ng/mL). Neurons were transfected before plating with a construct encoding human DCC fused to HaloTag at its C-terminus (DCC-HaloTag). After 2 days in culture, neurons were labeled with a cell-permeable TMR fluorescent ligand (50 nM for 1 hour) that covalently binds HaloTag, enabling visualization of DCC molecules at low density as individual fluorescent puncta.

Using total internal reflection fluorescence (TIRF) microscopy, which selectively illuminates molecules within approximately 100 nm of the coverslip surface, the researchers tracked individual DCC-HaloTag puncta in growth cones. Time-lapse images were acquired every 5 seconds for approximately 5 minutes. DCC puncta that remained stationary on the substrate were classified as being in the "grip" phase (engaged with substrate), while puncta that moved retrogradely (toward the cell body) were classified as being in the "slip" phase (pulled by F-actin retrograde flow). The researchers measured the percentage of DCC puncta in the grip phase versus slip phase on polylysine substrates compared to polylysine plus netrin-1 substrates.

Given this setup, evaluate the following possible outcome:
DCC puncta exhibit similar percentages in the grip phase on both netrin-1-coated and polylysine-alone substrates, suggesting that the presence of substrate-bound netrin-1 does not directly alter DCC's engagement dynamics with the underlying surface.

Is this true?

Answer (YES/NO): NO